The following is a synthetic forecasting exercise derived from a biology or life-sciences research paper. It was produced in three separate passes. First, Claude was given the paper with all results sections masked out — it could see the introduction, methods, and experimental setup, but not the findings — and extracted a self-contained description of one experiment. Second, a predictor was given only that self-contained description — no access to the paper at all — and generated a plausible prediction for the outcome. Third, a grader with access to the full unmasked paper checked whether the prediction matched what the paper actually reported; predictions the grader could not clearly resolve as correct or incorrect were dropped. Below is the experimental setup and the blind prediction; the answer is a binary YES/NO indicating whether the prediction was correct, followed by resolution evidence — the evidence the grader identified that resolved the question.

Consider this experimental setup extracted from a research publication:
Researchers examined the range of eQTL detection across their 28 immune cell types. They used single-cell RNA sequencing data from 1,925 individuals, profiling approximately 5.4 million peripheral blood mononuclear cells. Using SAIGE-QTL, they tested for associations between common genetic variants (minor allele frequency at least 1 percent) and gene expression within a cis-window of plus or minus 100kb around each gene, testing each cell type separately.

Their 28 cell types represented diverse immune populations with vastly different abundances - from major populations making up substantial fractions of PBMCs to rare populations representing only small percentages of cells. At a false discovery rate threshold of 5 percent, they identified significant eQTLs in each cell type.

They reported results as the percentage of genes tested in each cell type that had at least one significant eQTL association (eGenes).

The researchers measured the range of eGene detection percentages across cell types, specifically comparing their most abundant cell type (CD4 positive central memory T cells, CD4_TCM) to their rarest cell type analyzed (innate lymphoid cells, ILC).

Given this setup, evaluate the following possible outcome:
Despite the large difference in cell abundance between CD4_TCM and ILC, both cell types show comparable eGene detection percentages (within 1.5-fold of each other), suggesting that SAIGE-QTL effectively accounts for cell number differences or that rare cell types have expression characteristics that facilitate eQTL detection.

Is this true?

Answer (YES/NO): NO